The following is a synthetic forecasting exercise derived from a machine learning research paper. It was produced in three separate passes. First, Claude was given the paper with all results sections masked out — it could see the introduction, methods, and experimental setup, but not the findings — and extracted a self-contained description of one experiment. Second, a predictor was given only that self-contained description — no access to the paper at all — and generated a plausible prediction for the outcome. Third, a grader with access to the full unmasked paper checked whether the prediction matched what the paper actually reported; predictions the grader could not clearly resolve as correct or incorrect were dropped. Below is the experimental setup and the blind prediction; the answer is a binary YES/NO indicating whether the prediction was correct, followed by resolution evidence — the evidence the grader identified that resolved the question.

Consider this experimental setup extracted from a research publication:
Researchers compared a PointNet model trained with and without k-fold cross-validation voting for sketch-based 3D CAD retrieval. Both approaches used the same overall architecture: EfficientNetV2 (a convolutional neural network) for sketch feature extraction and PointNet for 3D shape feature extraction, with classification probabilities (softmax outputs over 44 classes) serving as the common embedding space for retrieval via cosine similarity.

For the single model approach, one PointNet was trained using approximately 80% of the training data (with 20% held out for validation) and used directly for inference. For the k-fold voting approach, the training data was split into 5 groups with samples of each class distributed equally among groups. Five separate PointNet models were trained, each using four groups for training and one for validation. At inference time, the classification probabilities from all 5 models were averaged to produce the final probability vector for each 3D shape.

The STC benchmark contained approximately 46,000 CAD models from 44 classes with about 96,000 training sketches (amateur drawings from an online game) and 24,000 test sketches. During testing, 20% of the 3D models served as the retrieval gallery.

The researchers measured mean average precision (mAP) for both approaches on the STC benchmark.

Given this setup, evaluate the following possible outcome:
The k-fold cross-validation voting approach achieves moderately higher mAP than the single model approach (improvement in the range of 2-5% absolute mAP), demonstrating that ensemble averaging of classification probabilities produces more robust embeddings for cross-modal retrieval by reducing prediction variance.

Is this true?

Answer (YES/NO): NO